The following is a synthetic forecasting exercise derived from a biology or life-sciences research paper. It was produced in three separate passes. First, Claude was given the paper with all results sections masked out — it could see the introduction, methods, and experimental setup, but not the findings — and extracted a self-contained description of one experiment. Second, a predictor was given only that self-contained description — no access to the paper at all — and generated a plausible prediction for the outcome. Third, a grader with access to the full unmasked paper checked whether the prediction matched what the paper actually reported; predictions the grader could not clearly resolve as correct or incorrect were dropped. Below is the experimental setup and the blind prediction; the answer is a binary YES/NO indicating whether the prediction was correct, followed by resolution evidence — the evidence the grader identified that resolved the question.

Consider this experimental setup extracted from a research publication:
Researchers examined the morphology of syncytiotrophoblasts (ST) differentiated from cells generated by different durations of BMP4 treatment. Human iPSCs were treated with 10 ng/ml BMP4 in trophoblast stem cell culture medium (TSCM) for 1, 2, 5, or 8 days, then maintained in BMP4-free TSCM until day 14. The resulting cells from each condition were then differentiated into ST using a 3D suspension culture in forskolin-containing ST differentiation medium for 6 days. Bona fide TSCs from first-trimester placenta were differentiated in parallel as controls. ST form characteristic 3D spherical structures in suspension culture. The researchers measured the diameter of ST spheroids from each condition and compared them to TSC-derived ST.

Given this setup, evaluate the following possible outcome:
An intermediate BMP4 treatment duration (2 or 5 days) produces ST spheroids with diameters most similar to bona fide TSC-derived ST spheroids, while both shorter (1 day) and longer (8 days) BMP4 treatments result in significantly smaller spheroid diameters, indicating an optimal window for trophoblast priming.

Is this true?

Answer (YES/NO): NO